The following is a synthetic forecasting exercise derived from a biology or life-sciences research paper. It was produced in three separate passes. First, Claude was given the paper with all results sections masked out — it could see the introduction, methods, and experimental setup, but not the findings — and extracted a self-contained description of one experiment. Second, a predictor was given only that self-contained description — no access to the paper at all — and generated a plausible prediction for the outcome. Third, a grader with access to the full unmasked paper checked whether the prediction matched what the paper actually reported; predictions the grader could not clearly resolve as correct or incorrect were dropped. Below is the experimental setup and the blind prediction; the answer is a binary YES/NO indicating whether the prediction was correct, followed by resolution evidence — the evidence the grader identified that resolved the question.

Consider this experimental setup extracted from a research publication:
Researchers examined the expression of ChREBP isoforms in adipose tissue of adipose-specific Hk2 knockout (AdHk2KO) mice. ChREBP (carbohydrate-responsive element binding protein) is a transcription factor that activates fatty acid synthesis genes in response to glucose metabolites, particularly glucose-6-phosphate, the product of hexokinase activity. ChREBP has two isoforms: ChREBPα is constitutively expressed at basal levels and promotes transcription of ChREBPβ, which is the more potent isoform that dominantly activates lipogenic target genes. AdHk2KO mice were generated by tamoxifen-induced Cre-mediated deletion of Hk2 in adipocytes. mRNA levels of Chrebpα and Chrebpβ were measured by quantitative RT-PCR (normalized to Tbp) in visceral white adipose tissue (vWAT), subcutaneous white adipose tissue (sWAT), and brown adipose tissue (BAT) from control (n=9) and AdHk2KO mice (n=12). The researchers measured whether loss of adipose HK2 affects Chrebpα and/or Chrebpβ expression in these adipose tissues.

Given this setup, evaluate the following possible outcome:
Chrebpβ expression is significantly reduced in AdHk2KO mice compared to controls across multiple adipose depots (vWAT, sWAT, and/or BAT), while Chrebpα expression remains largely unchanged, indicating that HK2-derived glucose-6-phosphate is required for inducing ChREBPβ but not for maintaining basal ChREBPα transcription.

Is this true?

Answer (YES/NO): YES